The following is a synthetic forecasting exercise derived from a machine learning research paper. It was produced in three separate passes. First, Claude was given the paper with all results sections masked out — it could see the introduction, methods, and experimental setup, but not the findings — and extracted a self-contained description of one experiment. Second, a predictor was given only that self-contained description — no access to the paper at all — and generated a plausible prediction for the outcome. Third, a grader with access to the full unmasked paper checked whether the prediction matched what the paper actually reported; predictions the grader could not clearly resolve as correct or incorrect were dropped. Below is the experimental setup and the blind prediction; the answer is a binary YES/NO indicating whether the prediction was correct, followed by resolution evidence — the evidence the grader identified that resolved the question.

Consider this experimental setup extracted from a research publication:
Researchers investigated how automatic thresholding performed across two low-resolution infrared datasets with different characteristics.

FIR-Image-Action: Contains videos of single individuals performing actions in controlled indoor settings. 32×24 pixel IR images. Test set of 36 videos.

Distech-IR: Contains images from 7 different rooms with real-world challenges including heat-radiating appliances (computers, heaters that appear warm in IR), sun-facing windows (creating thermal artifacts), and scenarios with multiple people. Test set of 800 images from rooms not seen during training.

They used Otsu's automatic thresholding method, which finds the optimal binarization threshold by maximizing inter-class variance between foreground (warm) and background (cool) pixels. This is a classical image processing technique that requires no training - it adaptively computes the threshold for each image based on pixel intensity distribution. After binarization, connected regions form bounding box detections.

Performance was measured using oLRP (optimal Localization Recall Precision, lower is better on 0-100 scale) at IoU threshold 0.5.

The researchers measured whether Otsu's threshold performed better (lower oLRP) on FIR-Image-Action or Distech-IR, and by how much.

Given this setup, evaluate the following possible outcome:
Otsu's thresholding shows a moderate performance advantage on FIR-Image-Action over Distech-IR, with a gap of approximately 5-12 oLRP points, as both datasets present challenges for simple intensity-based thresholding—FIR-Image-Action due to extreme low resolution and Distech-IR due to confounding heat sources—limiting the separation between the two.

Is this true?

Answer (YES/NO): YES